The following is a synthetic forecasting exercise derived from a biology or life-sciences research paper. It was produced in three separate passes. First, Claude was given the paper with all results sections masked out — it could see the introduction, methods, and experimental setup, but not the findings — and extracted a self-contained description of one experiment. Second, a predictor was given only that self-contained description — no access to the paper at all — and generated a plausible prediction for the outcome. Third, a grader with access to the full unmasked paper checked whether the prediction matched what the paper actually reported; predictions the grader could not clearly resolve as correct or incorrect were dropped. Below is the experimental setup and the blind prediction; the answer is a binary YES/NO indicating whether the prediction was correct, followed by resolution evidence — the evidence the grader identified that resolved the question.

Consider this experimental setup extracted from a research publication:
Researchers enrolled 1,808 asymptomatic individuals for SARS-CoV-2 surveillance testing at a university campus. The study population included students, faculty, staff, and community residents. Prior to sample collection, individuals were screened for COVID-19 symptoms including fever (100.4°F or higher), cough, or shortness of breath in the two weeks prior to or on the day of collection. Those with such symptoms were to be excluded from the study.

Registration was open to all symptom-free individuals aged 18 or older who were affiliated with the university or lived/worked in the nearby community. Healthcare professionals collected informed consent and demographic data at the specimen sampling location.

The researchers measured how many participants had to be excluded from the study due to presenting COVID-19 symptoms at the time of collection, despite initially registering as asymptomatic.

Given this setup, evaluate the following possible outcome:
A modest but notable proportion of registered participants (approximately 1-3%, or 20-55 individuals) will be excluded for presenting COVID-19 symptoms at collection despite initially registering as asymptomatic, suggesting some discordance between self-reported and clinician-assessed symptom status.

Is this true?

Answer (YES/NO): NO